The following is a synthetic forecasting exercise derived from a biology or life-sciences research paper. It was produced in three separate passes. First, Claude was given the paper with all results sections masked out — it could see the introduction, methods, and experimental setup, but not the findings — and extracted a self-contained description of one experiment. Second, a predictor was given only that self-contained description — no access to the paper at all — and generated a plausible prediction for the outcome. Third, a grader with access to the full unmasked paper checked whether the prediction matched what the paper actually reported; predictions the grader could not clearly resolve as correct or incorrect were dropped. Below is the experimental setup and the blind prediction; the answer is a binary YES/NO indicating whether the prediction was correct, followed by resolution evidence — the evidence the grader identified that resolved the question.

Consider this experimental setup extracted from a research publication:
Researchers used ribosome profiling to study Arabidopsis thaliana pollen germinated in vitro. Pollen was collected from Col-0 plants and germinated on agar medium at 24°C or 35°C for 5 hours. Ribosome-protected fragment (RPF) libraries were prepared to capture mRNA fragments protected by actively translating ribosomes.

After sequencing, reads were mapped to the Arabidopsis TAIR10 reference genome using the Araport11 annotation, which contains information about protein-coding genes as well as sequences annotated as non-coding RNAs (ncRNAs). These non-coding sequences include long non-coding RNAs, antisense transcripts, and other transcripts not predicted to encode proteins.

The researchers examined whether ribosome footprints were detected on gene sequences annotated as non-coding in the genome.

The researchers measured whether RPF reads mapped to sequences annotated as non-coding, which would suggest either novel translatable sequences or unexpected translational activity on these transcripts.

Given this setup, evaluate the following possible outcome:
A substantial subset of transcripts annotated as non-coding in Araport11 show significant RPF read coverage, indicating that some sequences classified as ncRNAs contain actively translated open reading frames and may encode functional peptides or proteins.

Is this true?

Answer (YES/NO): NO